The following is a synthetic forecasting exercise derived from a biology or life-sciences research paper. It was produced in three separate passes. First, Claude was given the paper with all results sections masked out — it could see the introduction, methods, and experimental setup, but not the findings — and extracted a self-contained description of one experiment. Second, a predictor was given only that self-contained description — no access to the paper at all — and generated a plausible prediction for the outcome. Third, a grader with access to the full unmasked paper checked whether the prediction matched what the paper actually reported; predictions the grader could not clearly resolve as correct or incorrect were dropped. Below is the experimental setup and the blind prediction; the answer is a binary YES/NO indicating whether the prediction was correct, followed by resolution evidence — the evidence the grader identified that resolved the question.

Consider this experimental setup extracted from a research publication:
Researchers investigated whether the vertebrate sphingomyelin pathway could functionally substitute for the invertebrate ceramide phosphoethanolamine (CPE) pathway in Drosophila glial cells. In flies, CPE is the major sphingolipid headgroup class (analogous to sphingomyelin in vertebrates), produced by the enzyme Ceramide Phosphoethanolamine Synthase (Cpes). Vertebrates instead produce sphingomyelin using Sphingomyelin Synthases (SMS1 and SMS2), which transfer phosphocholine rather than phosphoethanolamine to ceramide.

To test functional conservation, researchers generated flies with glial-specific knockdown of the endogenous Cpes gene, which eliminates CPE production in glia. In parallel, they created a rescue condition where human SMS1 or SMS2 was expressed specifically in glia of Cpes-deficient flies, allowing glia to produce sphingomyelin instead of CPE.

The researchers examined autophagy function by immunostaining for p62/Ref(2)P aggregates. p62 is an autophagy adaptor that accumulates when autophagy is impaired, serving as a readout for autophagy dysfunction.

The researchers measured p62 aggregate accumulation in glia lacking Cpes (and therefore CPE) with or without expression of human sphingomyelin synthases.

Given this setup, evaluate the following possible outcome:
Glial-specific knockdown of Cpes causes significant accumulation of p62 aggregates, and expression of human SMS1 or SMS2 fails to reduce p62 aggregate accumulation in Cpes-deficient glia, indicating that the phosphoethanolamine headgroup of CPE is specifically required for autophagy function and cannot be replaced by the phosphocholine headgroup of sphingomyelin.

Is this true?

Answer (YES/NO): NO